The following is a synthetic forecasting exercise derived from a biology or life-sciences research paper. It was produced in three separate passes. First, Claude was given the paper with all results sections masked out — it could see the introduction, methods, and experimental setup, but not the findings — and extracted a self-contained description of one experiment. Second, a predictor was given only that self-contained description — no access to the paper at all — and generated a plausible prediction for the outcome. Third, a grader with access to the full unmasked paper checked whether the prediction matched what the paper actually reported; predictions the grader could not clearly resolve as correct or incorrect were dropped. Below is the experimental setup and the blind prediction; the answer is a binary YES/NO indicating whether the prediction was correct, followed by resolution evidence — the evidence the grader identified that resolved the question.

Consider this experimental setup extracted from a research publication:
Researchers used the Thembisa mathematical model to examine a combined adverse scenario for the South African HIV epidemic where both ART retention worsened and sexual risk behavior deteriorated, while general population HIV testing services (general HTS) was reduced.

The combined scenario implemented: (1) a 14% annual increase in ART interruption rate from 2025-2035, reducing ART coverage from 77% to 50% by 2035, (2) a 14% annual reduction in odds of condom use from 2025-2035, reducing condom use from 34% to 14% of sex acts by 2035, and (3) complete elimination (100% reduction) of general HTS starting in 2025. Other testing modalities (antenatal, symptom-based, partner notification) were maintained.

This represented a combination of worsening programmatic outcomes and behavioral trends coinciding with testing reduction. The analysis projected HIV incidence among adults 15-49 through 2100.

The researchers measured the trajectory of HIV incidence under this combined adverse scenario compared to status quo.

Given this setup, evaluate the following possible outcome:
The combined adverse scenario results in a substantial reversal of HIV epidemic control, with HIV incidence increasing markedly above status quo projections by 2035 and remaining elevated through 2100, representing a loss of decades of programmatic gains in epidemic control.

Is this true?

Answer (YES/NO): NO